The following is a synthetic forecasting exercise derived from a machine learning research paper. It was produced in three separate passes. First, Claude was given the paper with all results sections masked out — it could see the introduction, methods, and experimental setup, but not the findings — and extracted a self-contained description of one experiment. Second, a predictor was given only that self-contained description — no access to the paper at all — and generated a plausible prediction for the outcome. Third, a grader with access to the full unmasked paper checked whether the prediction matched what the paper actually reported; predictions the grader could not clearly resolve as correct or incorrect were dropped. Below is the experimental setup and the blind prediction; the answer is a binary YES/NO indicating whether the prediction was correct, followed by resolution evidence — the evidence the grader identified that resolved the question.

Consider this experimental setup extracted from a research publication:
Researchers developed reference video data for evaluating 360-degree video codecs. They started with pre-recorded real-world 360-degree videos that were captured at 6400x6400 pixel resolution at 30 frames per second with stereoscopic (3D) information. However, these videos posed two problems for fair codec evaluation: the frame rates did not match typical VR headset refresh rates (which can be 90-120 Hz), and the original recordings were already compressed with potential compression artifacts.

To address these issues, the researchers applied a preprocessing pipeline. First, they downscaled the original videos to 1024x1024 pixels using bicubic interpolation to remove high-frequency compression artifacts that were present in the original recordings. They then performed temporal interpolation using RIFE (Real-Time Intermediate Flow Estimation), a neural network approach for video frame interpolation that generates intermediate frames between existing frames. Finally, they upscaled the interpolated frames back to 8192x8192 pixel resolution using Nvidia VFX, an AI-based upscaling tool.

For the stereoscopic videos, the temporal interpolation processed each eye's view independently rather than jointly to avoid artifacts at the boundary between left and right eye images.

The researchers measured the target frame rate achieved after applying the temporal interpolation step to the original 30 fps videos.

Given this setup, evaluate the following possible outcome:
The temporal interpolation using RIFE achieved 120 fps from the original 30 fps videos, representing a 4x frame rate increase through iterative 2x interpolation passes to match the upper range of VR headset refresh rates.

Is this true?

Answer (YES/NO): YES